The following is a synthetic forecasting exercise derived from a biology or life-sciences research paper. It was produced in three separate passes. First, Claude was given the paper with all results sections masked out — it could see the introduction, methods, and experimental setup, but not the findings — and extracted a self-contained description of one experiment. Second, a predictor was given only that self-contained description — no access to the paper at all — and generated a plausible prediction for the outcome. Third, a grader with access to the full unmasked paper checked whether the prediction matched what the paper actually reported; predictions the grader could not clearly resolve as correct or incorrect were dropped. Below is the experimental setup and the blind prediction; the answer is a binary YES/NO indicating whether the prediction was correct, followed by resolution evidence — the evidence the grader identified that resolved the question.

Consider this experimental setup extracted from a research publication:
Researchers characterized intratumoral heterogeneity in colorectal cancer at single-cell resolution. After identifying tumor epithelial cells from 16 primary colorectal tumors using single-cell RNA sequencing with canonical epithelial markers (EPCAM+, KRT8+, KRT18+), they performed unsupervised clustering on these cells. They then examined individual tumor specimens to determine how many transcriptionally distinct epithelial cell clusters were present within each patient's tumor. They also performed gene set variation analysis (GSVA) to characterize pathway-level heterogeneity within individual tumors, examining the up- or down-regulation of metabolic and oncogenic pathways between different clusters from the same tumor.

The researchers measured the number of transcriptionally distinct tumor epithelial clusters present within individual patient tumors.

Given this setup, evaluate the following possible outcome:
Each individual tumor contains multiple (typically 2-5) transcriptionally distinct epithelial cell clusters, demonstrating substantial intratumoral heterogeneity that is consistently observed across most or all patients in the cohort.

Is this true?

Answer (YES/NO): NO